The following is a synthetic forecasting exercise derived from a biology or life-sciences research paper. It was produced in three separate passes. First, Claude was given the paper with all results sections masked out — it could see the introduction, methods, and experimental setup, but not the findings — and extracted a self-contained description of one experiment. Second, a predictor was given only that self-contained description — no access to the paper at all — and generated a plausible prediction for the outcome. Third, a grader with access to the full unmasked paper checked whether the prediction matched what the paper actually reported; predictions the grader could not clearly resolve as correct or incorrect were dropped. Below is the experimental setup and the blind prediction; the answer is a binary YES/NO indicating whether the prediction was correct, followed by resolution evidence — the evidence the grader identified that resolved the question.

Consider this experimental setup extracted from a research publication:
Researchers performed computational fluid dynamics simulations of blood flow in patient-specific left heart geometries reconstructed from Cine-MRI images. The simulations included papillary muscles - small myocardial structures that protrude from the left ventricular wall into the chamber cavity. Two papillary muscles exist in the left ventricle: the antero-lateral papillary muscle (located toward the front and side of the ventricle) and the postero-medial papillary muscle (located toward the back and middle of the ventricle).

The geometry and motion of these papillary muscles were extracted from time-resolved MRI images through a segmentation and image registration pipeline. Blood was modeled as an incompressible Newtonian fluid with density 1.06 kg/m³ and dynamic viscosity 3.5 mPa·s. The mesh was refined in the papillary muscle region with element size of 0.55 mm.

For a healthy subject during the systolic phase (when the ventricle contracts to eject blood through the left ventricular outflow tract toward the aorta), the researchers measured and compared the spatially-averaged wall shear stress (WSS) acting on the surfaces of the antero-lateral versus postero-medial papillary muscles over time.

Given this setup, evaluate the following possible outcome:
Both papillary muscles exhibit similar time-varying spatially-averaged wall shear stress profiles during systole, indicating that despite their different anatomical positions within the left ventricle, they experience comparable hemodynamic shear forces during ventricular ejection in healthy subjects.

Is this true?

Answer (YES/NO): NO